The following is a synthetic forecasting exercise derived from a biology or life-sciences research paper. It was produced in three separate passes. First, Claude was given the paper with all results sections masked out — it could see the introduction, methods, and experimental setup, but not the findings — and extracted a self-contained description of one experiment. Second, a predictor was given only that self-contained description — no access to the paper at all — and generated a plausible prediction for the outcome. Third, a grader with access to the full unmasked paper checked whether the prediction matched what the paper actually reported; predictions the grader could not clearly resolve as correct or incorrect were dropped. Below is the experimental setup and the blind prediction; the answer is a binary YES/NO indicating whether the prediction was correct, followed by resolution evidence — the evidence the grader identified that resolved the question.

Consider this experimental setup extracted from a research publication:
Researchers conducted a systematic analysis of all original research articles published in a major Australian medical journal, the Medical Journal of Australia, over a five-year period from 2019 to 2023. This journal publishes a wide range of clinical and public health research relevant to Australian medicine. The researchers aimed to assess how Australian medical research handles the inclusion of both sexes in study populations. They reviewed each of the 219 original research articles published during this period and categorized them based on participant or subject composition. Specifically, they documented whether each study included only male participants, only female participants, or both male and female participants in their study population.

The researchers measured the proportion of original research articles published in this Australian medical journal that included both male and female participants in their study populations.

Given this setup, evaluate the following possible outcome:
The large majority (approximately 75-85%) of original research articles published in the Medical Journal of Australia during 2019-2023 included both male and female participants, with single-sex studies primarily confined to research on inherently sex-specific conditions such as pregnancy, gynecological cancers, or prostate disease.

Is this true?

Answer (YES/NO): NO